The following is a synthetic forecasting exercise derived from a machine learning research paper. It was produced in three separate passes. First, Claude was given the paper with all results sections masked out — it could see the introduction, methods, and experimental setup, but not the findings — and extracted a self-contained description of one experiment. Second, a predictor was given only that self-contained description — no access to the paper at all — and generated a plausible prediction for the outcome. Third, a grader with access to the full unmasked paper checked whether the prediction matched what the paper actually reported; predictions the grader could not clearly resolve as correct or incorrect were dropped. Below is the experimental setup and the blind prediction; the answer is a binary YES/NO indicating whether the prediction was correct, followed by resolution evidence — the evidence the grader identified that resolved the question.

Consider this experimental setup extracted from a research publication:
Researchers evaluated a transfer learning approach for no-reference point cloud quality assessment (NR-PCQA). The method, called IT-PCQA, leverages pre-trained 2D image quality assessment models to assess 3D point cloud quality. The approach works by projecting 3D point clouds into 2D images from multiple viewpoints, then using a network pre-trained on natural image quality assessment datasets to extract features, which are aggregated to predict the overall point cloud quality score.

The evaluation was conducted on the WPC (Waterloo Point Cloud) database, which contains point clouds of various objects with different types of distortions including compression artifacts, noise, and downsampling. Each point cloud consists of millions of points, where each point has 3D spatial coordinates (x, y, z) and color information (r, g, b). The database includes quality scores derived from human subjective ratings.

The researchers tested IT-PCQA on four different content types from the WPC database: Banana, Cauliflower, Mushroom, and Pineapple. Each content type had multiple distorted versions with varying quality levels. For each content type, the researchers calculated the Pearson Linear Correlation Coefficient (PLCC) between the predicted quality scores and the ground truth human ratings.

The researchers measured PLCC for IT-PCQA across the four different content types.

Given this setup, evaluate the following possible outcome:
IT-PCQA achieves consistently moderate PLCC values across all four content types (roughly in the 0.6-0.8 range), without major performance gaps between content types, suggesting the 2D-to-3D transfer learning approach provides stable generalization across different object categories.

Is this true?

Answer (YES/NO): NO